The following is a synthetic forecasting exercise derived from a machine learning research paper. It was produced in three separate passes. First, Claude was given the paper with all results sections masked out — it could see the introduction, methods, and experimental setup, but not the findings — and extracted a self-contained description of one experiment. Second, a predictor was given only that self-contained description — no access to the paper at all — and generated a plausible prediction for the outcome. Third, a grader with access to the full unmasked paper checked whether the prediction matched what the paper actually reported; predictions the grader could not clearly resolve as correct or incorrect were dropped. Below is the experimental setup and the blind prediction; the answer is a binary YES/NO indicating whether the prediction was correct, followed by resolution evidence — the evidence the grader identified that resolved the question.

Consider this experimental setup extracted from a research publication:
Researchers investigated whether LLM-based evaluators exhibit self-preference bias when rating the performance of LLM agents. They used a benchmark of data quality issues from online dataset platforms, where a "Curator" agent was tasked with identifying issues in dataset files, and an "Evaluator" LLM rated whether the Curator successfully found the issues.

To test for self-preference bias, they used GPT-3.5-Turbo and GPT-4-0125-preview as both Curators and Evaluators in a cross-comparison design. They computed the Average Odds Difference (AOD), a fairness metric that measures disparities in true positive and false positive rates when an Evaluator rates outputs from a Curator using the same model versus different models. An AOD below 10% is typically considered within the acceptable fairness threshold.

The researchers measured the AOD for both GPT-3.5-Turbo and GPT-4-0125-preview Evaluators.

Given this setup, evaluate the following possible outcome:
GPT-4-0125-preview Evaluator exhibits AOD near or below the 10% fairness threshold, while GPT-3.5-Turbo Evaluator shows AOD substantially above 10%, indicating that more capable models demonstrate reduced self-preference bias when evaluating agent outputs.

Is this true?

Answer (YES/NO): NO